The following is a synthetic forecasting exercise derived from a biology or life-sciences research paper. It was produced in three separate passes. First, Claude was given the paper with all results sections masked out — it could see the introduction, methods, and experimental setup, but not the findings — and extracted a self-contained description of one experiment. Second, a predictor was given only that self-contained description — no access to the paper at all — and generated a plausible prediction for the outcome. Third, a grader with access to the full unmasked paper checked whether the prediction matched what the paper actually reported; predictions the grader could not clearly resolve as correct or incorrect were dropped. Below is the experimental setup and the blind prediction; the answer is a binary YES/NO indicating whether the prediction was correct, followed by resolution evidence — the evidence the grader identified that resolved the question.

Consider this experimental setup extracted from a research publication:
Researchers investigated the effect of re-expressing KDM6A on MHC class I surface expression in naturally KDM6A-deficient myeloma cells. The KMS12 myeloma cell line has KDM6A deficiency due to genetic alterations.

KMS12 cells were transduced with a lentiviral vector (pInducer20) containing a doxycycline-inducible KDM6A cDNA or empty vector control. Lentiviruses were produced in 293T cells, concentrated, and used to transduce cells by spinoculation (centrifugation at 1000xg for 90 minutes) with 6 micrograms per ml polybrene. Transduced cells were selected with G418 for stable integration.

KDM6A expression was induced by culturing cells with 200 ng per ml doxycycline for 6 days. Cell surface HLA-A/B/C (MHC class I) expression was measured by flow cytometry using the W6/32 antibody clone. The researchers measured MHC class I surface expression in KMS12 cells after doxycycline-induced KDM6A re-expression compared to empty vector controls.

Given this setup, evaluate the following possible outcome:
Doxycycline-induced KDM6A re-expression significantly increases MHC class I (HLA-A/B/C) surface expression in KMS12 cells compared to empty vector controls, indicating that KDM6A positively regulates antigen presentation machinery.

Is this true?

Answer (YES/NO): NO